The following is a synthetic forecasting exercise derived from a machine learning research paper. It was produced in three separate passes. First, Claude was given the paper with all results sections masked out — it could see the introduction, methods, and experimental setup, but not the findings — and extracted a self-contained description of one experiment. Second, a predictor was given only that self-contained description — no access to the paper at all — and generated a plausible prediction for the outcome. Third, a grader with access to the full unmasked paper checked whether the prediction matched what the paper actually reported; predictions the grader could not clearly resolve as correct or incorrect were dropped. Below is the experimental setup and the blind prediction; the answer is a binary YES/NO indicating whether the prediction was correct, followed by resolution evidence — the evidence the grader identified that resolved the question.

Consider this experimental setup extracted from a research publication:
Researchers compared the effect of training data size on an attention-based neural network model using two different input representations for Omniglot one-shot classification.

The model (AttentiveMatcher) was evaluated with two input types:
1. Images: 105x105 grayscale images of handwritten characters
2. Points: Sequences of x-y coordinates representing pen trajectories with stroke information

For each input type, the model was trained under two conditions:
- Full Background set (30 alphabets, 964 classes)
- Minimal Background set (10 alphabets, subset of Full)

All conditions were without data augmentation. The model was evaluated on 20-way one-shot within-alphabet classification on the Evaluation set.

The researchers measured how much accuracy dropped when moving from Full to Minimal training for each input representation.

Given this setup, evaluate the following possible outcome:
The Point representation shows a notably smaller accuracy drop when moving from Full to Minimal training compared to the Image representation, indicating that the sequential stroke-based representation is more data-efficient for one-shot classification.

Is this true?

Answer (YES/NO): NO